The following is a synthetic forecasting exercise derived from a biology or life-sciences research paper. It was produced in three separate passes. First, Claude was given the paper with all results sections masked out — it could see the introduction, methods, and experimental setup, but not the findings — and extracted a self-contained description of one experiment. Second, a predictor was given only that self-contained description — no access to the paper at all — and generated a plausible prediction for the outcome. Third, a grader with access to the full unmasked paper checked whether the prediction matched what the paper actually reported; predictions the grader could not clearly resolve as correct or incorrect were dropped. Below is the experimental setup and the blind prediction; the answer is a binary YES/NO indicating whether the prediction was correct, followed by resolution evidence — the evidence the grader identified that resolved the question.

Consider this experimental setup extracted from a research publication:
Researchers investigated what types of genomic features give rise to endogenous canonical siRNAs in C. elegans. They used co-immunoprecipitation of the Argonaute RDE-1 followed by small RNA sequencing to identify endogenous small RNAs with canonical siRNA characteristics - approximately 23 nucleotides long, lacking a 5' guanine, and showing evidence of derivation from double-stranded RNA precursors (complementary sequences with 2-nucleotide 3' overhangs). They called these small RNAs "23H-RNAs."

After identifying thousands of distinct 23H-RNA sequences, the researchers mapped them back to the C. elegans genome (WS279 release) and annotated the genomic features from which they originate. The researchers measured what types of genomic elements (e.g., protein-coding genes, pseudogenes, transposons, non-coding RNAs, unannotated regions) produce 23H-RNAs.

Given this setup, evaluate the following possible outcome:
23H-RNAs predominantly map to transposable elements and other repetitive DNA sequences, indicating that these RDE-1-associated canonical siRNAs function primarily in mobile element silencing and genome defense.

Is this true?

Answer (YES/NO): NO